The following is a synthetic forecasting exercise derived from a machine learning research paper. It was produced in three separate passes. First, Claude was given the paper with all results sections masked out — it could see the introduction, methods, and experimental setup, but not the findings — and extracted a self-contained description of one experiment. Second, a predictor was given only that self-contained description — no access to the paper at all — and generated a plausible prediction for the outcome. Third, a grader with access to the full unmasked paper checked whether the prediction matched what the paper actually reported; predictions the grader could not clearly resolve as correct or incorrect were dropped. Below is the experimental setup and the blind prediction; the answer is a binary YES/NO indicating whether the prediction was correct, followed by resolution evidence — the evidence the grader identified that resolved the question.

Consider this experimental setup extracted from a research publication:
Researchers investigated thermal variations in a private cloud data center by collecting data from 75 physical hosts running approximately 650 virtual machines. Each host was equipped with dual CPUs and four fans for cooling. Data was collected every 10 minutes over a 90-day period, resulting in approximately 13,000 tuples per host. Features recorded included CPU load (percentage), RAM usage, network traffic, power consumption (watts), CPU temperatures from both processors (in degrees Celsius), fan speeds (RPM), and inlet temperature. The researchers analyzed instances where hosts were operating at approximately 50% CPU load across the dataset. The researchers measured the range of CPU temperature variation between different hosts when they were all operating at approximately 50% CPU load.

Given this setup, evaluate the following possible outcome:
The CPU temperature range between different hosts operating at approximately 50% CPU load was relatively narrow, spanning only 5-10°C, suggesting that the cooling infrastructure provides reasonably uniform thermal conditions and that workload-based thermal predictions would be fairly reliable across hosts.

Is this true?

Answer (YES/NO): NO